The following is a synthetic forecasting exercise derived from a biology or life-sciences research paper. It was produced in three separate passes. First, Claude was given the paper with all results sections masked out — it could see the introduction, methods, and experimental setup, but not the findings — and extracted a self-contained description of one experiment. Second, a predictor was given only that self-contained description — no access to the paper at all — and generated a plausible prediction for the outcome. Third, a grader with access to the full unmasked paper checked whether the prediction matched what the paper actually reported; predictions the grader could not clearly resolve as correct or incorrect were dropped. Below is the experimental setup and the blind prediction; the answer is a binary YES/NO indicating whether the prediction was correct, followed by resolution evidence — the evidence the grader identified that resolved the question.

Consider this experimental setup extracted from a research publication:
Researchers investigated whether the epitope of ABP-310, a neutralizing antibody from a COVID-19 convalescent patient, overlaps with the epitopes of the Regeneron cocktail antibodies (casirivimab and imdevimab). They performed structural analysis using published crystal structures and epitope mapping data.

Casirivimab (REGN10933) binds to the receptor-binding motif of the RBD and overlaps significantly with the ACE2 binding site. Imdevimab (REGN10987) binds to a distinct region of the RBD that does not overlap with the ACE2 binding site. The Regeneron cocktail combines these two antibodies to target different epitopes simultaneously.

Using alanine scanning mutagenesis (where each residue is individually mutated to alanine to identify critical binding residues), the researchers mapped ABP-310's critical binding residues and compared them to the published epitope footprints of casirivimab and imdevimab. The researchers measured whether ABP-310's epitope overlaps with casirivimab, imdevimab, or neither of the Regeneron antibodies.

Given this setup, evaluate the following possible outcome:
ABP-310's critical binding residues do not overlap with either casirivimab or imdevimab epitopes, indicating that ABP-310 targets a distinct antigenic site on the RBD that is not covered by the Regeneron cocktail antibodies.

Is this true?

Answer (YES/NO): YES